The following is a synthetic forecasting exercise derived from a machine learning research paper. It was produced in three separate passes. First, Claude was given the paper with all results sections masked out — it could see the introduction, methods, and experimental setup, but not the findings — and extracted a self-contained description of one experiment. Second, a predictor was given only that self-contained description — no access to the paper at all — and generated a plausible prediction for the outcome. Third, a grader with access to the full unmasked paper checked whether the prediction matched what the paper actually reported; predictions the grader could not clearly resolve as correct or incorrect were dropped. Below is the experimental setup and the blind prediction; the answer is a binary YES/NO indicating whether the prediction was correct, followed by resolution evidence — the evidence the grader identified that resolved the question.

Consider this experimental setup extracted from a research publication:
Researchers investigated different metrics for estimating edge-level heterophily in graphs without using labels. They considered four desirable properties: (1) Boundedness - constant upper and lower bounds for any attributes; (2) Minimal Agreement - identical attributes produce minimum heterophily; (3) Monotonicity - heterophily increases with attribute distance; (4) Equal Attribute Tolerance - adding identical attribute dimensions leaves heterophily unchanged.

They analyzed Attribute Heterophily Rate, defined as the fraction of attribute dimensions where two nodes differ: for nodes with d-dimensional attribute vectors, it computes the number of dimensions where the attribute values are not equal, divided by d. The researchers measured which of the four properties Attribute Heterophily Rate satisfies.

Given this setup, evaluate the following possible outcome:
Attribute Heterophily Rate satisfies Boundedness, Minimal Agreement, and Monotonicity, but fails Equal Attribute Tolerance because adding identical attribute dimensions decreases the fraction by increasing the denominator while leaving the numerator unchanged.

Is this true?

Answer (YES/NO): NO